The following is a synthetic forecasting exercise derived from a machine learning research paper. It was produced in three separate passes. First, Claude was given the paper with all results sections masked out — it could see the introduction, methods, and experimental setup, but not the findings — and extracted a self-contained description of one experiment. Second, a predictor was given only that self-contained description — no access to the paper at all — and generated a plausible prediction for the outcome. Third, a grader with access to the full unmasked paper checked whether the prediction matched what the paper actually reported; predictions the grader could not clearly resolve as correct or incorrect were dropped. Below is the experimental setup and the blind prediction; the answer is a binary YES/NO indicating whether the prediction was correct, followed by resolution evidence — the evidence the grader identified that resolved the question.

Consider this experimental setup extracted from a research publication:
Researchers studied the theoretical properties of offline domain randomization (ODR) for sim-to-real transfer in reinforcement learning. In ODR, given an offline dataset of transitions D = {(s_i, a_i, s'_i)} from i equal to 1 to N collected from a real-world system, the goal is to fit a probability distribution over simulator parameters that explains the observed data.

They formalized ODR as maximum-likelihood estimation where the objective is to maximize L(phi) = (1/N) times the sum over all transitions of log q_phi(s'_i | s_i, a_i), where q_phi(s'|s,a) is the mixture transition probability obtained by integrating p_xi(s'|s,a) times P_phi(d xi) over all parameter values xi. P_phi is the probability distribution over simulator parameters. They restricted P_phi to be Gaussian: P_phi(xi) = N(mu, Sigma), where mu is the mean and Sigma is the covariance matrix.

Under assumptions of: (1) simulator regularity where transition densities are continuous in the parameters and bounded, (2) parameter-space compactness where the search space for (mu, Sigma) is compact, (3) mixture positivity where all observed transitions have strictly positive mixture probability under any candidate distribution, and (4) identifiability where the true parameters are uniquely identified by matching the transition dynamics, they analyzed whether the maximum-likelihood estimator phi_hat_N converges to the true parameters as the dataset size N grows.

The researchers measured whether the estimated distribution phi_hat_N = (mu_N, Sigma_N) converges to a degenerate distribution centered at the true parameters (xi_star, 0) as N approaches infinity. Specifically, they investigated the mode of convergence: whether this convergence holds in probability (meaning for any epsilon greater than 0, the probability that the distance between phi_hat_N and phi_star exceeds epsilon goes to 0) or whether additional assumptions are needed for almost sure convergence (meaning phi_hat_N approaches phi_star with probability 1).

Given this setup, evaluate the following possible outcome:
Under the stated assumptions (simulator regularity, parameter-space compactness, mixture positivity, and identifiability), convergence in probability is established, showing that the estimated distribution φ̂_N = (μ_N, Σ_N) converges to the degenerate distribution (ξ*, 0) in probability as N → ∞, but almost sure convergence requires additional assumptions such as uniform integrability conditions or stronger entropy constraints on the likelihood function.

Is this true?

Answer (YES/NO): NO